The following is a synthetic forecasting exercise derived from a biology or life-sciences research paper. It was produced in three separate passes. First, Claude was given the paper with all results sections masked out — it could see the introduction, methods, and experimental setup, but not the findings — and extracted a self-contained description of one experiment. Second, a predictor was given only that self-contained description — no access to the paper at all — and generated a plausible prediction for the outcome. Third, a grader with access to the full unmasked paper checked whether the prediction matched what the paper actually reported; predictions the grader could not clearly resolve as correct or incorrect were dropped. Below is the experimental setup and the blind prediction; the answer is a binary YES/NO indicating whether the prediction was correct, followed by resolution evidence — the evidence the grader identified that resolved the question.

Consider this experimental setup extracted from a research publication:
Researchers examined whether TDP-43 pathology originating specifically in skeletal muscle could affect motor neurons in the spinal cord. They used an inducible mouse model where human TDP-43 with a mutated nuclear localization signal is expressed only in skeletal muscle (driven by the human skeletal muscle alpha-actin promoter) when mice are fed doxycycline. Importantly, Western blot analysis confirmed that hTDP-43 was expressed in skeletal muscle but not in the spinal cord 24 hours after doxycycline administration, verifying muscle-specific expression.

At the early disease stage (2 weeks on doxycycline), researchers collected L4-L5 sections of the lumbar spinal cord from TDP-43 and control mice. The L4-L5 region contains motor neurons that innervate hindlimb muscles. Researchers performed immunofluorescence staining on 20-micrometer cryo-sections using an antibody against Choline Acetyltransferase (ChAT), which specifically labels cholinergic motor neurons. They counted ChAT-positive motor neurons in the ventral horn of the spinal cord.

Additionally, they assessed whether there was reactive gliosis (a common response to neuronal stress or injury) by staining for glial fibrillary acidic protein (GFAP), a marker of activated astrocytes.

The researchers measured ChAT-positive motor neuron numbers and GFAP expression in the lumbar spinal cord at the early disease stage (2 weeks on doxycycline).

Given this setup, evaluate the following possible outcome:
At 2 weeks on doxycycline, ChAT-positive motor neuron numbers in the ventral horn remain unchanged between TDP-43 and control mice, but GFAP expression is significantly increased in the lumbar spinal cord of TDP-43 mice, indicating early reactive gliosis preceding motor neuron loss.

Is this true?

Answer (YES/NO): NO